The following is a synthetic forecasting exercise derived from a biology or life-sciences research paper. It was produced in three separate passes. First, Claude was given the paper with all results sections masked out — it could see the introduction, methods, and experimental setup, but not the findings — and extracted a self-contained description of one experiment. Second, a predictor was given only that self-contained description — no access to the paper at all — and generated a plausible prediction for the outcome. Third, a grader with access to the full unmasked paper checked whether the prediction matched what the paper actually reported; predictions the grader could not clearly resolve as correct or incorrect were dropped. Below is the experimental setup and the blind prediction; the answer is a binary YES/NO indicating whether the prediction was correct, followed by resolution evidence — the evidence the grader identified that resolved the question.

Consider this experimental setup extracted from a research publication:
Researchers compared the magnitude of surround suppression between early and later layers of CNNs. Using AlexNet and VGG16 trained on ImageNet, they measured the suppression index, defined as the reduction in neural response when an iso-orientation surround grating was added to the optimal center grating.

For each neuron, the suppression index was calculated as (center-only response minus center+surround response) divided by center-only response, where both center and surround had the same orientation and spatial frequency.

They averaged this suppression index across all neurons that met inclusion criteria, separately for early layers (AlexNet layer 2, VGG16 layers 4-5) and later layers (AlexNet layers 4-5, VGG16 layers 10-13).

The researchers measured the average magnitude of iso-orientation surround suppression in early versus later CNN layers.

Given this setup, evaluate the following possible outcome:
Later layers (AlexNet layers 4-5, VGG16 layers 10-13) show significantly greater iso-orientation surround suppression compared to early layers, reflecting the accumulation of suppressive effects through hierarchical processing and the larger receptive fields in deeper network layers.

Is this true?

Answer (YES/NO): YES